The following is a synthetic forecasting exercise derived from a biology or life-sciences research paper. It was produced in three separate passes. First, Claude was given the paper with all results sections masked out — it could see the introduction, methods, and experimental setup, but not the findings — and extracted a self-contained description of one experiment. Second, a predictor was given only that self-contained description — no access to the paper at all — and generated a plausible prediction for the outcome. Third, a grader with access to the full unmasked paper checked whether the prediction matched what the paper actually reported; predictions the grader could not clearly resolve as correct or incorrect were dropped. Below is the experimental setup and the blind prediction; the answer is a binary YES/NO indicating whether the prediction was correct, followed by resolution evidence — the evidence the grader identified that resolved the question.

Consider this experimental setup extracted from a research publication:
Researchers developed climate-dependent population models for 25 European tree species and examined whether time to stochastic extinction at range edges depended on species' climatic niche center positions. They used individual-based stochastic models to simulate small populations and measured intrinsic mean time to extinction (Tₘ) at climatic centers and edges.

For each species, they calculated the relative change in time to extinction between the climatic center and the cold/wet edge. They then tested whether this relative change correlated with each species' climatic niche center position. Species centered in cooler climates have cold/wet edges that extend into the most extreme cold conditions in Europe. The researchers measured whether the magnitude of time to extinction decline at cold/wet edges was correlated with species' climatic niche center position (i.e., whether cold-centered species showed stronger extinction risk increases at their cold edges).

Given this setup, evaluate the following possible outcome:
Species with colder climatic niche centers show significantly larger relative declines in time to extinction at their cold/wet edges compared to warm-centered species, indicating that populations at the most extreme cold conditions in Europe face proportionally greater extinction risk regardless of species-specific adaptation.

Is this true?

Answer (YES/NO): NO